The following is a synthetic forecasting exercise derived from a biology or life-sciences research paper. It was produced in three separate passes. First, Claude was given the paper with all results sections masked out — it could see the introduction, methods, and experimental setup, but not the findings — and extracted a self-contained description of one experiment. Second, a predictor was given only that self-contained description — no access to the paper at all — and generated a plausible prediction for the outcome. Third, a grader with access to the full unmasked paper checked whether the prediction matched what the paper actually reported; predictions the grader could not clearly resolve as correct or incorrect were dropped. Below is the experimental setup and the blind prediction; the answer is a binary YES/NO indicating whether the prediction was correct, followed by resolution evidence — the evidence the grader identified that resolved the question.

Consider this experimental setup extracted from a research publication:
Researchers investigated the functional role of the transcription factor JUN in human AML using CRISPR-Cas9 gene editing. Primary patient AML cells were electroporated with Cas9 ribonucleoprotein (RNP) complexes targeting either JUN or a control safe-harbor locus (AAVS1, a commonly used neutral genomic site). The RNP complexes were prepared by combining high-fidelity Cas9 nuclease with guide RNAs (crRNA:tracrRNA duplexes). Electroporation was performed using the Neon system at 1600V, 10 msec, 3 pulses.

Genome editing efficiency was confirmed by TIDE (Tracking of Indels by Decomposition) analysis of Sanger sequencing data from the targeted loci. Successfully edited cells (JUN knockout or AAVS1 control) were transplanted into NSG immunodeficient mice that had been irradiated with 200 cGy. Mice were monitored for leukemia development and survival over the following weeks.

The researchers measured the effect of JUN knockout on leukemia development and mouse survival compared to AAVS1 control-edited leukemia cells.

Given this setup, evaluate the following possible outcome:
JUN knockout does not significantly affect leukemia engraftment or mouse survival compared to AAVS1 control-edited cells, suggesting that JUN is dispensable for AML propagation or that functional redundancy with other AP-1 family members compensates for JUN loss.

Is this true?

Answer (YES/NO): YES